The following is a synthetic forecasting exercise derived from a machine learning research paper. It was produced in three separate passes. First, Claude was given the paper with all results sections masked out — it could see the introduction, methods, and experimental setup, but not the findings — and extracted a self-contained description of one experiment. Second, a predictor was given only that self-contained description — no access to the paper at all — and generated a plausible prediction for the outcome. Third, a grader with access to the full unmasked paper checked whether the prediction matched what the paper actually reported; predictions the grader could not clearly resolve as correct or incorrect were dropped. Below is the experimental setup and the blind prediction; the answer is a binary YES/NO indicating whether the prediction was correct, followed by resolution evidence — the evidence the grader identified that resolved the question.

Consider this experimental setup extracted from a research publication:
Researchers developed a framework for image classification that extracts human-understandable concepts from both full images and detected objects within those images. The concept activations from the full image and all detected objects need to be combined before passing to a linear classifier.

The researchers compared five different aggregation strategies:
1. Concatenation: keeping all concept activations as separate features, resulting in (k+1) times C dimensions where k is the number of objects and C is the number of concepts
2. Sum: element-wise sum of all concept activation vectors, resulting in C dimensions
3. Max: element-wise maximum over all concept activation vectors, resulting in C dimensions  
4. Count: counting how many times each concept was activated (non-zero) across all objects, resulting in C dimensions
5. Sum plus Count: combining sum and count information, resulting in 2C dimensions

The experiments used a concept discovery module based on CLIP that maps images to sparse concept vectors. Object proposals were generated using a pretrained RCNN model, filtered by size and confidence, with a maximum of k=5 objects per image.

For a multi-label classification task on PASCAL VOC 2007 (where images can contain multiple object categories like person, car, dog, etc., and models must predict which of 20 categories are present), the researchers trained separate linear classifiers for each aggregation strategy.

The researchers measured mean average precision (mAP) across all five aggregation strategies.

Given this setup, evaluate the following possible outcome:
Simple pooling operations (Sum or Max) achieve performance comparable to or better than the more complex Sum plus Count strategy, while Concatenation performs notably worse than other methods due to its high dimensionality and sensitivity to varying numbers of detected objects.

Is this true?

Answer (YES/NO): NO